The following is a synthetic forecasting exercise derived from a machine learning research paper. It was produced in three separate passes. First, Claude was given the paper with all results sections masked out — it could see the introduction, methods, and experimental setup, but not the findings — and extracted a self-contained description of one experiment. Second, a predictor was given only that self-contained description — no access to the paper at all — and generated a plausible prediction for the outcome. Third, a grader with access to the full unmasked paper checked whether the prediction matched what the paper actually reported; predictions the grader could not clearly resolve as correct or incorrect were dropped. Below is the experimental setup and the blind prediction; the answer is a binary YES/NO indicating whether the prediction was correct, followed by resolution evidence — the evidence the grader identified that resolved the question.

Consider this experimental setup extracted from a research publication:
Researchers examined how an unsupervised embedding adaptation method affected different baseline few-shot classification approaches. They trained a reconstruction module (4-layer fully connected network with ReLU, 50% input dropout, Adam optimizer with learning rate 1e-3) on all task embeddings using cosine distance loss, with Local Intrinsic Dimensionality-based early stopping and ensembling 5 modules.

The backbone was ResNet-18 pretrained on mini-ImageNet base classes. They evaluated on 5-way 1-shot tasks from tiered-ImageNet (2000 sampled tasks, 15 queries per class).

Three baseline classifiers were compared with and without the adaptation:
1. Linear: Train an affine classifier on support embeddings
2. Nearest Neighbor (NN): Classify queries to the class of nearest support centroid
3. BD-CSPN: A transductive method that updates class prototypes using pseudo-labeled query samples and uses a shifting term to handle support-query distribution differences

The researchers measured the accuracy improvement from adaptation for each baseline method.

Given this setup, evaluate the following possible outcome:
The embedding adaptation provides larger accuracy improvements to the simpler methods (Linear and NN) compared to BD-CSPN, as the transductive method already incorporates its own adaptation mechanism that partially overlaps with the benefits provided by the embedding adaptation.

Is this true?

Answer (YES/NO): YES